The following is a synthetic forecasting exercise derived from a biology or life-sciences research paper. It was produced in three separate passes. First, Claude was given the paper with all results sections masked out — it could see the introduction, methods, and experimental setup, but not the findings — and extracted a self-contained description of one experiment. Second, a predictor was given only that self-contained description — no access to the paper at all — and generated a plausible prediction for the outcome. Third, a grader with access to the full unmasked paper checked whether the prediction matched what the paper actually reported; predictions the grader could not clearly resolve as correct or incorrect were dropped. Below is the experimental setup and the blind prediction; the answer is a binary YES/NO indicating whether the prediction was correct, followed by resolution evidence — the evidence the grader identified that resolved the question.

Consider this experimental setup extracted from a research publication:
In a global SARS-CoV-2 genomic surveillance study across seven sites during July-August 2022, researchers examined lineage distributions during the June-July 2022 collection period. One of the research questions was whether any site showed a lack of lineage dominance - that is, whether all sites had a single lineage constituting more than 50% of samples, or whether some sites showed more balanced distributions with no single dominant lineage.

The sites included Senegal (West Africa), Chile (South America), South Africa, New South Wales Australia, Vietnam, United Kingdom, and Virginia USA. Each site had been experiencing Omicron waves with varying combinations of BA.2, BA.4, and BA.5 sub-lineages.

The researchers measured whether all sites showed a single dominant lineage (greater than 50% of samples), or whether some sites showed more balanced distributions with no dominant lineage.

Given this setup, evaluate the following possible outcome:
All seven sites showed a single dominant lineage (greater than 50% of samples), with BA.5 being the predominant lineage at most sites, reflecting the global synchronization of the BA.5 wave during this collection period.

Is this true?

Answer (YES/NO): NO